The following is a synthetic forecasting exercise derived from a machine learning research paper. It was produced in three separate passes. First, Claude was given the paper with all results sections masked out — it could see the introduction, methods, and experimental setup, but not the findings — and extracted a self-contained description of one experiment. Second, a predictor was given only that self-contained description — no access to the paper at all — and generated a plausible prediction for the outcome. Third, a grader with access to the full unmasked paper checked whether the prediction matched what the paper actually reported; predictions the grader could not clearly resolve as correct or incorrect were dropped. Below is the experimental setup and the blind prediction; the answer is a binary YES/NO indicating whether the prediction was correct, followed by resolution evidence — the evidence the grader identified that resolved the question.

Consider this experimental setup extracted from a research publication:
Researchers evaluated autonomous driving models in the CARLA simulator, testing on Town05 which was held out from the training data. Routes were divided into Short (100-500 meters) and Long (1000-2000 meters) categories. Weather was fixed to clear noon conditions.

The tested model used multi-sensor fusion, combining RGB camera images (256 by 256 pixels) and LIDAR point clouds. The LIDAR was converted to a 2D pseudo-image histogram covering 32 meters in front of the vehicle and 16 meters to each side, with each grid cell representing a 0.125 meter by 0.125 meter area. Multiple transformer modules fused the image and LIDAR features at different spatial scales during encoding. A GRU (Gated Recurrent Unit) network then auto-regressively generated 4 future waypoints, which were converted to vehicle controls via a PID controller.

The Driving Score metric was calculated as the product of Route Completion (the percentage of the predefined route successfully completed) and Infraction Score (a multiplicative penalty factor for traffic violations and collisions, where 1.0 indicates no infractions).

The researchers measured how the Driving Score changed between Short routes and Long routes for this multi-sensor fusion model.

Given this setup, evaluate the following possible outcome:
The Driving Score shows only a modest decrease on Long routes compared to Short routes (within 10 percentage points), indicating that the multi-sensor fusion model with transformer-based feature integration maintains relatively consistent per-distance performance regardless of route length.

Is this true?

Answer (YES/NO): NO